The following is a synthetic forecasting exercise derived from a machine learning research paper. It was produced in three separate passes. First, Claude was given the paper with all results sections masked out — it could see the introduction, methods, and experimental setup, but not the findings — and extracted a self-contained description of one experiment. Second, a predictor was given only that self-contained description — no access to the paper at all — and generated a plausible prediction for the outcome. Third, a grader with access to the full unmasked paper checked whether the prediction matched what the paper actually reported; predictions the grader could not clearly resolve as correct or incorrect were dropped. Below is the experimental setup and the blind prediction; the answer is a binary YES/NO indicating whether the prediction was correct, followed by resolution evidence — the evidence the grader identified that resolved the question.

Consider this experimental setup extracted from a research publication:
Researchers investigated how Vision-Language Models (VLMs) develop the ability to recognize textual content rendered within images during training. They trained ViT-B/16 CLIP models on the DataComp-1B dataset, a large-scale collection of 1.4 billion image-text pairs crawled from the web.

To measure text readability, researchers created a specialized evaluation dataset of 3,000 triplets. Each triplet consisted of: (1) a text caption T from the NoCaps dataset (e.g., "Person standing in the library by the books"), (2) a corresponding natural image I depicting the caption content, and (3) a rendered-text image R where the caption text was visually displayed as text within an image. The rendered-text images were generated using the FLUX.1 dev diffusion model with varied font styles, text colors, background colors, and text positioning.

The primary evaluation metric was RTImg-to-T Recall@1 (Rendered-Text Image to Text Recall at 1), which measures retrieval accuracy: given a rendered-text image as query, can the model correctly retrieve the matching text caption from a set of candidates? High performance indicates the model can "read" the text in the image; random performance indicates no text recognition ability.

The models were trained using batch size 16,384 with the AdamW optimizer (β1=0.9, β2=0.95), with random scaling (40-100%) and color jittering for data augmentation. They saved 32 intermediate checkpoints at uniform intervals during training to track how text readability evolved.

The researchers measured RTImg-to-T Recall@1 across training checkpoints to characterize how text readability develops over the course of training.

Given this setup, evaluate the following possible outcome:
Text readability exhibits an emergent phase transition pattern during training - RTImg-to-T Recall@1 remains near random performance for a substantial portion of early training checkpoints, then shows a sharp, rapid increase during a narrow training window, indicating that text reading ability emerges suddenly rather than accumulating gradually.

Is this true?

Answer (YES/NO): YES